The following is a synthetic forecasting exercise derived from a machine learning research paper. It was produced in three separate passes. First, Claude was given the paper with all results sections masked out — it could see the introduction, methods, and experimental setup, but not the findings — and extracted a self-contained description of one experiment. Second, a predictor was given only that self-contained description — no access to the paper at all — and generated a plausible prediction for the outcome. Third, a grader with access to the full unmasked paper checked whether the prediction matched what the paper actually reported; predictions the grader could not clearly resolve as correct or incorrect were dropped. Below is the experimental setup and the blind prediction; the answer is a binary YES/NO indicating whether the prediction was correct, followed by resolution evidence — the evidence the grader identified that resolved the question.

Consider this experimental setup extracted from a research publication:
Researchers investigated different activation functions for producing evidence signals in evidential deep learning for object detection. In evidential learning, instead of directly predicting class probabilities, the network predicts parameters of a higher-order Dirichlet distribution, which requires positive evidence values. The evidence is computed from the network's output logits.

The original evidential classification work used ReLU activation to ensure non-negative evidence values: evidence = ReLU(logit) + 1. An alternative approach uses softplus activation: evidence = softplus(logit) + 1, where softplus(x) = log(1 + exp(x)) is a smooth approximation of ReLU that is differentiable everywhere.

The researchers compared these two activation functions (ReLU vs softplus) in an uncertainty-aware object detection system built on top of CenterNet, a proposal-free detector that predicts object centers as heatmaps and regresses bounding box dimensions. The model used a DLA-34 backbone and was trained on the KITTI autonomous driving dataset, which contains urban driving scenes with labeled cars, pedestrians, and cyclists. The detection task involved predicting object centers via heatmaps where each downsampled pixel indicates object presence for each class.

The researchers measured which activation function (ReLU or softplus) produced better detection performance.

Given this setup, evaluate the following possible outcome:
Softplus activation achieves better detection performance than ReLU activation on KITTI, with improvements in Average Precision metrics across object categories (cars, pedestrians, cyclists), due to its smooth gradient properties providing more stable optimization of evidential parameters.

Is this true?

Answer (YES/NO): NO